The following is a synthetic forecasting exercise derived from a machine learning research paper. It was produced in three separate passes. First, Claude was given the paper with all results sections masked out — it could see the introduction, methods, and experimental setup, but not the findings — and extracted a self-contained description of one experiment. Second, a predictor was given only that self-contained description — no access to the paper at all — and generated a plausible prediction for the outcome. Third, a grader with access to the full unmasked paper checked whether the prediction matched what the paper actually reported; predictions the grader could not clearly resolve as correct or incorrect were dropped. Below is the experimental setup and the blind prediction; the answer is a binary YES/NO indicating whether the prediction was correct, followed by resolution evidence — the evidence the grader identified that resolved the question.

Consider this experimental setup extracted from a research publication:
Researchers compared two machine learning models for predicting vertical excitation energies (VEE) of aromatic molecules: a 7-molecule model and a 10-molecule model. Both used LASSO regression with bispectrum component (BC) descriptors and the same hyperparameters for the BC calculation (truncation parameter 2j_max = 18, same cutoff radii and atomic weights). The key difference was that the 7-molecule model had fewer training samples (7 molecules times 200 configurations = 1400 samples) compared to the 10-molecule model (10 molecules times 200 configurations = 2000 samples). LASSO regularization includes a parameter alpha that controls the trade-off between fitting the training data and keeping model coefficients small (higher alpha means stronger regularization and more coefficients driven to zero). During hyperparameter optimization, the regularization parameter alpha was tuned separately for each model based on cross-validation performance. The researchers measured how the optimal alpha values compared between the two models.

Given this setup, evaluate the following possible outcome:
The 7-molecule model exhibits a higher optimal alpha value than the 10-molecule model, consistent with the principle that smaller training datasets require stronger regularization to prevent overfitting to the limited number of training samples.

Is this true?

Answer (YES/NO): YES